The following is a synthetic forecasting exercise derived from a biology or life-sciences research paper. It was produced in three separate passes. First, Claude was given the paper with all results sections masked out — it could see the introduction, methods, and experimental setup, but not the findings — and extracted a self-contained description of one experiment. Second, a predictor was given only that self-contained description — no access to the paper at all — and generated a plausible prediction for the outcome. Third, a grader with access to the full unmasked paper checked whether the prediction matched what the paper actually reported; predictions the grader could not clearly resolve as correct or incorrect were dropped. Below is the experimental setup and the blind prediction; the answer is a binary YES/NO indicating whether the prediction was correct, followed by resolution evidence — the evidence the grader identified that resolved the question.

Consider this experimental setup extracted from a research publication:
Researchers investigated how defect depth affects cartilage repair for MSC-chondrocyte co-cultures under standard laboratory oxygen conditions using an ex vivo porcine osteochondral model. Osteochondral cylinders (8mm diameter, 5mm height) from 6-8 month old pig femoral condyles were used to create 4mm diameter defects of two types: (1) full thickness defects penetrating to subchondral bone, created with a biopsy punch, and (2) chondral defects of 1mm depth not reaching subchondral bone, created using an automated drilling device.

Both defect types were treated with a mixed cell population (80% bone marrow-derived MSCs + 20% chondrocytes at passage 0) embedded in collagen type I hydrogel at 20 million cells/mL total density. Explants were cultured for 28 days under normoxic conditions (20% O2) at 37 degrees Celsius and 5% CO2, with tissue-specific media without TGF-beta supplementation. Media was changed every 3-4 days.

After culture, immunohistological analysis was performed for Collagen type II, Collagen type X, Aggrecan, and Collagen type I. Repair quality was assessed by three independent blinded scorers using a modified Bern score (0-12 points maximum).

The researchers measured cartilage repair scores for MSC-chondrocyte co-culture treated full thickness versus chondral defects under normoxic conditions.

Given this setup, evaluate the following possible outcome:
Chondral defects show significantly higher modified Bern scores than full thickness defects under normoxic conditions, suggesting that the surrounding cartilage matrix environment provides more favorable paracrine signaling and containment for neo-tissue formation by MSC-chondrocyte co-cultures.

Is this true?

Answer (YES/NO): NO